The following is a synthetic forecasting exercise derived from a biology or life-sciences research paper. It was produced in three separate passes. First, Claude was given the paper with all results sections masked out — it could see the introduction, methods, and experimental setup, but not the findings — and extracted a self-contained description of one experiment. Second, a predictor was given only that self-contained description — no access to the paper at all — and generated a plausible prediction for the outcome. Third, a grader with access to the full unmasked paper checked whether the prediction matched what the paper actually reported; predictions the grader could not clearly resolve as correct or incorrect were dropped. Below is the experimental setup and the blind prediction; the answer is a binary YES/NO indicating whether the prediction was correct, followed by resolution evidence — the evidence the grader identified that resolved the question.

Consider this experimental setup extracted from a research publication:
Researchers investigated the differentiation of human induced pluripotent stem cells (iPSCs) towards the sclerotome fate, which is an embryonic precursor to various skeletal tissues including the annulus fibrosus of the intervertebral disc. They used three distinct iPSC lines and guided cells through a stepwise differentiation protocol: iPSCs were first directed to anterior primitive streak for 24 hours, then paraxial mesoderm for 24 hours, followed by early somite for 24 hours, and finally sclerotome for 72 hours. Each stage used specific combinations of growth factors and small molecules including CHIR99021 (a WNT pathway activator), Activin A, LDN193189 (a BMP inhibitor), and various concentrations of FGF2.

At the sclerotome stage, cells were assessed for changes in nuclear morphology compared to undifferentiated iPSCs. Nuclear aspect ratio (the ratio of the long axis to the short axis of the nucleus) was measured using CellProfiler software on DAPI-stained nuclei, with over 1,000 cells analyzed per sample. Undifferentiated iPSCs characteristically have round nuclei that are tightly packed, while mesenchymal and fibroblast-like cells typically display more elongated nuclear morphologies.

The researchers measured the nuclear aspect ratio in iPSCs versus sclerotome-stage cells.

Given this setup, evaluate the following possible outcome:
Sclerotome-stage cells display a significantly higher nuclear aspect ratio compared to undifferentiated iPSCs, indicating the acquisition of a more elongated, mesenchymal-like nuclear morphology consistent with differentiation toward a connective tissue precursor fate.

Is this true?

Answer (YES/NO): YES